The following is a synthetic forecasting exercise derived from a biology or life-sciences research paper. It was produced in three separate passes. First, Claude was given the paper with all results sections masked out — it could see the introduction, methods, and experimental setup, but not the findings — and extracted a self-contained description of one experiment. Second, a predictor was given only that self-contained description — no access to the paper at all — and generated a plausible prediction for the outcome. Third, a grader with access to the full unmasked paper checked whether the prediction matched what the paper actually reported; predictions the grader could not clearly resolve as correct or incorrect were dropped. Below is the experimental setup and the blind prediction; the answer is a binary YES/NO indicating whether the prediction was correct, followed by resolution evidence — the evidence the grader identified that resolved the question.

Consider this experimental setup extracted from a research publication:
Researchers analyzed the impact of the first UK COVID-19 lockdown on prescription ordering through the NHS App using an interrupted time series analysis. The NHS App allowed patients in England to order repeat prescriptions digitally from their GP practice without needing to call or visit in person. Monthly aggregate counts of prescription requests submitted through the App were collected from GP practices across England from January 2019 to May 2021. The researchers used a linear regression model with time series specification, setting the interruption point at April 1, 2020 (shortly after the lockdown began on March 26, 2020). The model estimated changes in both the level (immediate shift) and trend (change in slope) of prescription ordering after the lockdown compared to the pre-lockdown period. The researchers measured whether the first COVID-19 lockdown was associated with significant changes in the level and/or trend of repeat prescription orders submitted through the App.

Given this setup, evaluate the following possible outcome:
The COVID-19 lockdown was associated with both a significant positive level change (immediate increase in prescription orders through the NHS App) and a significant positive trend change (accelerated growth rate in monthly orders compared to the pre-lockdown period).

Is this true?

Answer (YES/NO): NO